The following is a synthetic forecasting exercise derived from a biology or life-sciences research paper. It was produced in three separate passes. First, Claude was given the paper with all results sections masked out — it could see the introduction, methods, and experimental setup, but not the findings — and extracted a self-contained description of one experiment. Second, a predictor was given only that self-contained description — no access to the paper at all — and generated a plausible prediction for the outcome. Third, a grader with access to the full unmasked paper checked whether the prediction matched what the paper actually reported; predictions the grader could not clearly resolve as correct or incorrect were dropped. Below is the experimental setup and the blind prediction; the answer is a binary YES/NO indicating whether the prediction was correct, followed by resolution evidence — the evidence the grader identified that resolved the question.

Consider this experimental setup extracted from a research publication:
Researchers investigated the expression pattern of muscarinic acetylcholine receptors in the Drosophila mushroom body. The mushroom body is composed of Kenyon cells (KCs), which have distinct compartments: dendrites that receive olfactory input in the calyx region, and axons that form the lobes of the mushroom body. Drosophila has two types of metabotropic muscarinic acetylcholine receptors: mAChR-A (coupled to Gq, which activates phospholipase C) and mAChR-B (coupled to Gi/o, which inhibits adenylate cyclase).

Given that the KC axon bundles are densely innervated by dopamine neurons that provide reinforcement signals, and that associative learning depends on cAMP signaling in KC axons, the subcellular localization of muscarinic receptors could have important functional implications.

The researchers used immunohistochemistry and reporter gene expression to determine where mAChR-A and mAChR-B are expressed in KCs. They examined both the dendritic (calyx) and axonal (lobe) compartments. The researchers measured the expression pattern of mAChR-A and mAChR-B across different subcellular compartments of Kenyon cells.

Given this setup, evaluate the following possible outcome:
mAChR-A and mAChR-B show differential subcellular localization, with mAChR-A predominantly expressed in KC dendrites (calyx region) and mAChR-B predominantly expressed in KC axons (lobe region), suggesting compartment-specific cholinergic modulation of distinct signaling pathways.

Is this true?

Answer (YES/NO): YES